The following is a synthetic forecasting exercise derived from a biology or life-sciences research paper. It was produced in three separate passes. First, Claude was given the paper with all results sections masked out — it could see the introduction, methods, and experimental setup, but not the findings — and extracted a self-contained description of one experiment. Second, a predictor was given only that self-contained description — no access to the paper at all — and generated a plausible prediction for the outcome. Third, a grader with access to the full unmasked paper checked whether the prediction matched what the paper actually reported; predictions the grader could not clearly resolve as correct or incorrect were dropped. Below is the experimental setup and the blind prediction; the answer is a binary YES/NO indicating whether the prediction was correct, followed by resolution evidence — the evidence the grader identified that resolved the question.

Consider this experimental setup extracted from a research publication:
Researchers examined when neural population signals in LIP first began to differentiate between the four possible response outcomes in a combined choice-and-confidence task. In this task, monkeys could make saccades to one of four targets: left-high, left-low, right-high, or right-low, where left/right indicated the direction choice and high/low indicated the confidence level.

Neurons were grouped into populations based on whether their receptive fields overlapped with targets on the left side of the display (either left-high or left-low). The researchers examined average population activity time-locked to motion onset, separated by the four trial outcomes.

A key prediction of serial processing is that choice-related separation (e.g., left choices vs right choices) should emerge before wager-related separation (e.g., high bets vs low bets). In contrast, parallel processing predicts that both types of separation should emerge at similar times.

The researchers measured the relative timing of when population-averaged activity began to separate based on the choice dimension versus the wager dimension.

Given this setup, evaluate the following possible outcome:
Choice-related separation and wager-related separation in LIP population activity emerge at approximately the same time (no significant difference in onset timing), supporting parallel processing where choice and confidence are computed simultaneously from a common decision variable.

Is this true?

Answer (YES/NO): YES